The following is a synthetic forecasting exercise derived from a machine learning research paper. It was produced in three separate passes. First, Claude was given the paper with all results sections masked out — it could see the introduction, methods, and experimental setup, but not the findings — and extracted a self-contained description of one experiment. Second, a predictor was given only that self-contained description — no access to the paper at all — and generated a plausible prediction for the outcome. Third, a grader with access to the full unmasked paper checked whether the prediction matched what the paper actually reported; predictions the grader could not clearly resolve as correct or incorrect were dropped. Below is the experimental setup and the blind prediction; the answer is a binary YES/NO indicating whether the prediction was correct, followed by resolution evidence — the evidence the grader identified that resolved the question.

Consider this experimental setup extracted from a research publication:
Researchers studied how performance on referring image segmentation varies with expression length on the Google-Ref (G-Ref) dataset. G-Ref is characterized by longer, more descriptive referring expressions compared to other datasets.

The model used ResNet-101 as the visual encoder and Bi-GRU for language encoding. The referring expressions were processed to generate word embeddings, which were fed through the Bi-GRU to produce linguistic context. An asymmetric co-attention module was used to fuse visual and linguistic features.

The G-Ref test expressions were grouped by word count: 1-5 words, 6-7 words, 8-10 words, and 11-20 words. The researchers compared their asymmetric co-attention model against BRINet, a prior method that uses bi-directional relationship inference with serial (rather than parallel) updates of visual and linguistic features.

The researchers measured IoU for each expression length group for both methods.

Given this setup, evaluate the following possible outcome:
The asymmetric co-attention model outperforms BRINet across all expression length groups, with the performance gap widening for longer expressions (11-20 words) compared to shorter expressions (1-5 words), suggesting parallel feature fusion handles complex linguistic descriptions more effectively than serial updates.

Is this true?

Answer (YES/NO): NO